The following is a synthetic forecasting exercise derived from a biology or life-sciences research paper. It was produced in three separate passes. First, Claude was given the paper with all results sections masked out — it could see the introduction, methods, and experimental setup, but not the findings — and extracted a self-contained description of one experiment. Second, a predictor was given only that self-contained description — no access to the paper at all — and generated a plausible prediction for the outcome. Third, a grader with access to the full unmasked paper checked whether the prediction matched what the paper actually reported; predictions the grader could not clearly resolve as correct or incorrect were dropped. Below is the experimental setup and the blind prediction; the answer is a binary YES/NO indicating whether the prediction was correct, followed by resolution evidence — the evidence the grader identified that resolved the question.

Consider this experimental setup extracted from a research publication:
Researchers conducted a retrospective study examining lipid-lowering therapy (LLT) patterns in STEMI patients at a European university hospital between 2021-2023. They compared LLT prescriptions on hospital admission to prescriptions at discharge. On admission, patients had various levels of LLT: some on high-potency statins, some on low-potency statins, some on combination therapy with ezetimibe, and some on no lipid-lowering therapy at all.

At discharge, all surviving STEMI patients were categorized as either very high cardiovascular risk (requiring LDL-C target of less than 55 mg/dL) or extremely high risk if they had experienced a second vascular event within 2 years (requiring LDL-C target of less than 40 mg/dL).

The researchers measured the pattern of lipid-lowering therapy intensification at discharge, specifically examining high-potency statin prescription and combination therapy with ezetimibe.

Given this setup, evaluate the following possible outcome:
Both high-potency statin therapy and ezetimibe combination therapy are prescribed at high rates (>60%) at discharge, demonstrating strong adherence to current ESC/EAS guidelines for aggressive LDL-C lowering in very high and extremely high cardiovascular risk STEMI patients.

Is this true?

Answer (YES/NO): NO